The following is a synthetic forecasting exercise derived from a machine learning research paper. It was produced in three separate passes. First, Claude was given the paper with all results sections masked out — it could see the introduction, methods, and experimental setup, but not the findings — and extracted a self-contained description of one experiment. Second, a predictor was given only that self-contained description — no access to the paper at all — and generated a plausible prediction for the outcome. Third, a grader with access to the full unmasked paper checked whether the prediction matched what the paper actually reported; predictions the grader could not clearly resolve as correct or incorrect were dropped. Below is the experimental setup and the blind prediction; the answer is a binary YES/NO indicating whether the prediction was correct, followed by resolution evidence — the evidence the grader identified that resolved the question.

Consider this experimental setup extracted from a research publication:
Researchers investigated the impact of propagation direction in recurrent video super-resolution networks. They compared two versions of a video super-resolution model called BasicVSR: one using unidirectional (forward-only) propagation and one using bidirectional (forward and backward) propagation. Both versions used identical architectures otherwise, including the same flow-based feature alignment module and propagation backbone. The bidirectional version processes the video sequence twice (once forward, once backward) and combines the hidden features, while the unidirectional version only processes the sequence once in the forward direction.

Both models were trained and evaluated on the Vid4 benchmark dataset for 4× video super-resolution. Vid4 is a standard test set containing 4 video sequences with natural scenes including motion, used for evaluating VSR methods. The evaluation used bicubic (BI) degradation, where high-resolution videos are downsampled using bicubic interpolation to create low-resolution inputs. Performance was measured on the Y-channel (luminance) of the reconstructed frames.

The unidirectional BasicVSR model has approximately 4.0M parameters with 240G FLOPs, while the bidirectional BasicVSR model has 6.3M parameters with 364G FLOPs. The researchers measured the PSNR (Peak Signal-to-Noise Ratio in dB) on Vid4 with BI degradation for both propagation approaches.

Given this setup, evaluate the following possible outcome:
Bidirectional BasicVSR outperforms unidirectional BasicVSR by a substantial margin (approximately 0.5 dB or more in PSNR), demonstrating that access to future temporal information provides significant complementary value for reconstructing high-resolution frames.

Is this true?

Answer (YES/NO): NO